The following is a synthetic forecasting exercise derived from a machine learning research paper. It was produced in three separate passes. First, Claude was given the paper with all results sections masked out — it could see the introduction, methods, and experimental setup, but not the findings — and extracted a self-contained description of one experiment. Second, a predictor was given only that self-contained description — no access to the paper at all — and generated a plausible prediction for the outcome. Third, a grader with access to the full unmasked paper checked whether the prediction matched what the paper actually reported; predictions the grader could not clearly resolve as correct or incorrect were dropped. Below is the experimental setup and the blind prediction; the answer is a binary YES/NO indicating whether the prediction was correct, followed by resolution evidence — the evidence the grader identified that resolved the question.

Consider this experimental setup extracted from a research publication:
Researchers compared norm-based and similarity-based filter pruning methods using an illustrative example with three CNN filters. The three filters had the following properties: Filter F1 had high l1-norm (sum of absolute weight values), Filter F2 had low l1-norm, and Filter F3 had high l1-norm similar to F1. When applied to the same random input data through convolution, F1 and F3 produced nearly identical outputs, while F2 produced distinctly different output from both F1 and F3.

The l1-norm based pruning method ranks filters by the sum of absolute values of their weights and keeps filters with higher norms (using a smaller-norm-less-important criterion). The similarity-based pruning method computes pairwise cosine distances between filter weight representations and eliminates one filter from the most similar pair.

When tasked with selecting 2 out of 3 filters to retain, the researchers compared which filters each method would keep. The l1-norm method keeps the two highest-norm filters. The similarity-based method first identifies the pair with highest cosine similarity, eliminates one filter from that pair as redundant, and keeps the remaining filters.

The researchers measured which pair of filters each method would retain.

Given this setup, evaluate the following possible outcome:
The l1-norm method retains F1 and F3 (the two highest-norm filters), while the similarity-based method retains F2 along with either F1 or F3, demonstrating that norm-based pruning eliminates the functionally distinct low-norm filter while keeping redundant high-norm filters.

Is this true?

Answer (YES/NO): YES